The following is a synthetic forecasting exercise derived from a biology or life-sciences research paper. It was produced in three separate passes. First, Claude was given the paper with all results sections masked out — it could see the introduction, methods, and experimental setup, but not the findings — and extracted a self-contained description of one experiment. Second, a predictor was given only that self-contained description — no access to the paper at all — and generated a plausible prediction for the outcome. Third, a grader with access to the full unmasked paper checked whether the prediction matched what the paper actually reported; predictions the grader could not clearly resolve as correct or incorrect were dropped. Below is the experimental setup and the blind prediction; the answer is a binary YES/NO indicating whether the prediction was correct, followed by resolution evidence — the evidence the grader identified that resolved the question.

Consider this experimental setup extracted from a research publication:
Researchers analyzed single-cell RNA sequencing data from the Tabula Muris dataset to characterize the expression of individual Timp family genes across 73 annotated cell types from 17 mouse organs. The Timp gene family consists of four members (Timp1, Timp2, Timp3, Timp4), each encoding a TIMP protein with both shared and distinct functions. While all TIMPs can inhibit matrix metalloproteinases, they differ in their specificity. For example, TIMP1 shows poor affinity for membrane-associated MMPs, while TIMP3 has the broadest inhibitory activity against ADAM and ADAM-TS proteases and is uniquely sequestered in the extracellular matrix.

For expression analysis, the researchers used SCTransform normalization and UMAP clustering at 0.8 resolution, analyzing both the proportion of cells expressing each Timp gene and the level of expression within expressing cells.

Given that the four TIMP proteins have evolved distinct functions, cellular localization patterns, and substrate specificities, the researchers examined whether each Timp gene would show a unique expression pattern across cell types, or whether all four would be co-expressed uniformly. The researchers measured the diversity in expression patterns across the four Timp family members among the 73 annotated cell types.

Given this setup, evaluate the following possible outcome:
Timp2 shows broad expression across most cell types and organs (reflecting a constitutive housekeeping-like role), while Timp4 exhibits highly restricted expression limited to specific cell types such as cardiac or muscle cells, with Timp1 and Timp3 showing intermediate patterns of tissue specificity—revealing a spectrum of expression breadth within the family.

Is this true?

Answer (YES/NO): NO